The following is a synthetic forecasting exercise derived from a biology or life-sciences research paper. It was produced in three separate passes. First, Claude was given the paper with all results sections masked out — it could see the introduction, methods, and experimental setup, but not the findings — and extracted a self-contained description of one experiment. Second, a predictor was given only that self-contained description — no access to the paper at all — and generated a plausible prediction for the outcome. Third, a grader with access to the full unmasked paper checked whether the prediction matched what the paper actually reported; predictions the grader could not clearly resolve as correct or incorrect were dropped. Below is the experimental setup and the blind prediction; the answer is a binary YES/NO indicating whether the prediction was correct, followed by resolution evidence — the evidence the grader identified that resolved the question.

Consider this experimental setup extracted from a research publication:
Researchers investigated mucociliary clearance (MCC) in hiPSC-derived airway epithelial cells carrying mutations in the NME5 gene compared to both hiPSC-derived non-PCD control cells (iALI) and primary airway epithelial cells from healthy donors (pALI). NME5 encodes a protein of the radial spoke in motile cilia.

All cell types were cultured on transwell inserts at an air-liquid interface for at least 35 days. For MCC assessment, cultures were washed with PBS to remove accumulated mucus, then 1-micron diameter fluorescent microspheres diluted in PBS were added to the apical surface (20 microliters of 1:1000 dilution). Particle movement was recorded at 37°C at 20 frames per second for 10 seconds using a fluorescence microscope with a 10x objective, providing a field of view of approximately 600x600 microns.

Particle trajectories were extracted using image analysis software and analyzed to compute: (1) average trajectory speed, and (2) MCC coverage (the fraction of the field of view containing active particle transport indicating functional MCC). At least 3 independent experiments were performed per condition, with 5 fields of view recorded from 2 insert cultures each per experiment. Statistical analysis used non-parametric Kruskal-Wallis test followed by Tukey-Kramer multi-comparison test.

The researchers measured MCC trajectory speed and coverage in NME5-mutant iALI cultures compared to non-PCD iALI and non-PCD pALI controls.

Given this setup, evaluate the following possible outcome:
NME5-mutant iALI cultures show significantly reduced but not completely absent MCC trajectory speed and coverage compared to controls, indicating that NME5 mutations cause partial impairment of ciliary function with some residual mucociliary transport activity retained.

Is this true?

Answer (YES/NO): YES